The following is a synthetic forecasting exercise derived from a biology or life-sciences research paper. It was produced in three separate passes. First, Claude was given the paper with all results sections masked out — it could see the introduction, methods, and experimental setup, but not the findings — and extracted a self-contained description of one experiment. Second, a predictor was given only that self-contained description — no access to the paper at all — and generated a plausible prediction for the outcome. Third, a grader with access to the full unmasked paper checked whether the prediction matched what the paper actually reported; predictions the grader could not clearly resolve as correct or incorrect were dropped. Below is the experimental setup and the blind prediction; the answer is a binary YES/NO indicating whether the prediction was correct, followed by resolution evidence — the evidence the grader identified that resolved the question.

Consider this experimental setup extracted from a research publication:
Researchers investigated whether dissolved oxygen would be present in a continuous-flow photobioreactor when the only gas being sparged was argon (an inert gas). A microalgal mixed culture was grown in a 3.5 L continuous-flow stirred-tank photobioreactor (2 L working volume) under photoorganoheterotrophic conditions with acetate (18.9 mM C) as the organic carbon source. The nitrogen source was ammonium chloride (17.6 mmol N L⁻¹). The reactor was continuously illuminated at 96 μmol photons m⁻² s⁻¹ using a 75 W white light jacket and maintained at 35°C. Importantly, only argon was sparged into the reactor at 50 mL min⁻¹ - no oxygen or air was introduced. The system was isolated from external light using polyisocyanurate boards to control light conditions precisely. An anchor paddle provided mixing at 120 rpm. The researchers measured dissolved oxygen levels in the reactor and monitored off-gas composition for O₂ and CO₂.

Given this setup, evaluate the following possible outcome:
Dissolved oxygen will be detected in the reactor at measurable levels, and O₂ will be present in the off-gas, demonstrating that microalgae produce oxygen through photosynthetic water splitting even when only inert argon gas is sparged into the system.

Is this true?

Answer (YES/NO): NO